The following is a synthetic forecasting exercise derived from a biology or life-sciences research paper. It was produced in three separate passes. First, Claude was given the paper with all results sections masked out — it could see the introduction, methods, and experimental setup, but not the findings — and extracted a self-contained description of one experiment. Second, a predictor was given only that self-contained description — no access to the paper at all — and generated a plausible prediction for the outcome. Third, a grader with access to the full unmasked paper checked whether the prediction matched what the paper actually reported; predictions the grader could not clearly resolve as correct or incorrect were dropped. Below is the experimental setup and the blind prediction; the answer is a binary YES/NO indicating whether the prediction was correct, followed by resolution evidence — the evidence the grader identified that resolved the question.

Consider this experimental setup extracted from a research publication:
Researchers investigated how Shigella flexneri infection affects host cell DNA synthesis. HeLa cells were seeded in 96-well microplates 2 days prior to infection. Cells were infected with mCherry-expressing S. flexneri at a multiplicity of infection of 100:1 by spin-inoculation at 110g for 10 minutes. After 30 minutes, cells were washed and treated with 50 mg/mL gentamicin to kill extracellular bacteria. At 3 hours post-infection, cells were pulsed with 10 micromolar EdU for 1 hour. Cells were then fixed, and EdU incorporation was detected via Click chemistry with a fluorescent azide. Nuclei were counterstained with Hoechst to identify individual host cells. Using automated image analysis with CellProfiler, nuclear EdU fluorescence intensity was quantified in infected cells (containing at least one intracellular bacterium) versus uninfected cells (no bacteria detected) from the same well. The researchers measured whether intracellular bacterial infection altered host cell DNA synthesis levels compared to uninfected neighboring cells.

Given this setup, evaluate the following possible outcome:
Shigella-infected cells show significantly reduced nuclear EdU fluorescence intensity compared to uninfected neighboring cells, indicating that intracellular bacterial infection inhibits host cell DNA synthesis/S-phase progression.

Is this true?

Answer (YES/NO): YES